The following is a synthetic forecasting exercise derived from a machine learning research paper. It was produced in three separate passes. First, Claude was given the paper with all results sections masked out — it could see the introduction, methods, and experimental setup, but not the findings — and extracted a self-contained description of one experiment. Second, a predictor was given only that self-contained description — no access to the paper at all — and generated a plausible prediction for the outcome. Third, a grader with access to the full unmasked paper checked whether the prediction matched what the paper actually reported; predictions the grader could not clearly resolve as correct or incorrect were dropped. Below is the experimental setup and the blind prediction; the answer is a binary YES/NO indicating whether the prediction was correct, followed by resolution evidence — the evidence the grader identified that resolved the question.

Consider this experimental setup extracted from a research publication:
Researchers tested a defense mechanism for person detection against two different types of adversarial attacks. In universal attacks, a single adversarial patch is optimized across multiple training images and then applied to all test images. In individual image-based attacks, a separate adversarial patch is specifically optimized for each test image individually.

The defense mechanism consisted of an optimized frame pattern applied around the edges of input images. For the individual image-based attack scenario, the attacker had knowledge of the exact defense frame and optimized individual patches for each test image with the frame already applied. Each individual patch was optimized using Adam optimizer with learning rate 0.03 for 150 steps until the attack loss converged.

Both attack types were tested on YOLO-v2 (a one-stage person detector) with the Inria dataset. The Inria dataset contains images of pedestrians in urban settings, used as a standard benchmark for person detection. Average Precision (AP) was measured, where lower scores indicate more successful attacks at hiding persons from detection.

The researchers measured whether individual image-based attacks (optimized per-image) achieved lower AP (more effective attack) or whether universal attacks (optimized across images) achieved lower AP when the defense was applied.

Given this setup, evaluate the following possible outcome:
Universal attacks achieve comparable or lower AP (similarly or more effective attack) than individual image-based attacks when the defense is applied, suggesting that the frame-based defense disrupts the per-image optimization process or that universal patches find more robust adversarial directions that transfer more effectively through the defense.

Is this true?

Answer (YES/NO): NO